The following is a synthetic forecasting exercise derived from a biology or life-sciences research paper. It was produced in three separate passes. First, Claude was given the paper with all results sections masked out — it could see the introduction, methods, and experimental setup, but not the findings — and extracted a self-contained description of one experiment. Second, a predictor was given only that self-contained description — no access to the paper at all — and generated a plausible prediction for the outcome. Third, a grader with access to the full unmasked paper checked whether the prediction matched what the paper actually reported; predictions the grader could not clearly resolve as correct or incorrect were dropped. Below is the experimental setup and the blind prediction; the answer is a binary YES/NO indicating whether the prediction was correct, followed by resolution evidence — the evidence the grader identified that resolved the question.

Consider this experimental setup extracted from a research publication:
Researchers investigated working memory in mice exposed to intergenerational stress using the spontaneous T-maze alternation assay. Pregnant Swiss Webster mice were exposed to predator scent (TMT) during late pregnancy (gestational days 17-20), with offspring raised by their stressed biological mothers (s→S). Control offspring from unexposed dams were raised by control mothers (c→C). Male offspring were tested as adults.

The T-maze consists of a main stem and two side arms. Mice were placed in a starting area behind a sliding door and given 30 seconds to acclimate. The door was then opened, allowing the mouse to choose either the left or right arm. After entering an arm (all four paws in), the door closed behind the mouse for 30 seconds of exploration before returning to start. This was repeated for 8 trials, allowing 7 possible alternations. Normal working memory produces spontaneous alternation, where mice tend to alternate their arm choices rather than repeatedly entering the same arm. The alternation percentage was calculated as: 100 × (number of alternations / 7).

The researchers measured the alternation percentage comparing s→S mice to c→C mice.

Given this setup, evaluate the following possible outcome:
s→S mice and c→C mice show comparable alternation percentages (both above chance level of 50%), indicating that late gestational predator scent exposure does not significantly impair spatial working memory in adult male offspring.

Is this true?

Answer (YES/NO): YES